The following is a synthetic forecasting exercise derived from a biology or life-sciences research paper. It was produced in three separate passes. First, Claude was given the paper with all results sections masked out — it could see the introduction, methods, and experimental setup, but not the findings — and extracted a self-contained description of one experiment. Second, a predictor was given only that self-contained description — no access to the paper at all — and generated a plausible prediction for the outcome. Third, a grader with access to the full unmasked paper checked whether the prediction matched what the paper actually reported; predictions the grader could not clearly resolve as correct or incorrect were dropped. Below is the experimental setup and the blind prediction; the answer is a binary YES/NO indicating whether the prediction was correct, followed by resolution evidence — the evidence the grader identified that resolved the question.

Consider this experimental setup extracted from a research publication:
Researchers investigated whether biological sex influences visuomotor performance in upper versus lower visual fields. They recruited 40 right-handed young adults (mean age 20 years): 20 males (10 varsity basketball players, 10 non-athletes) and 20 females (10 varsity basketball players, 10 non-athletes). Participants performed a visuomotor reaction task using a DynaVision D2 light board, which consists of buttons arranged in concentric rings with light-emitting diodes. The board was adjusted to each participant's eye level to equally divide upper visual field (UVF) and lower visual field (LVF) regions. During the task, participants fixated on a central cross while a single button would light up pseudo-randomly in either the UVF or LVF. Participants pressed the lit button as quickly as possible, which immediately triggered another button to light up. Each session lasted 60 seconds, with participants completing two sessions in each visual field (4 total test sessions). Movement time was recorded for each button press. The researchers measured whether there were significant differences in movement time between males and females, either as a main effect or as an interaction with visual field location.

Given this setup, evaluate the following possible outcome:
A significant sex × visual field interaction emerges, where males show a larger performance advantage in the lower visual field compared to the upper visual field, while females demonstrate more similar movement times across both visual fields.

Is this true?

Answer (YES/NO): NO